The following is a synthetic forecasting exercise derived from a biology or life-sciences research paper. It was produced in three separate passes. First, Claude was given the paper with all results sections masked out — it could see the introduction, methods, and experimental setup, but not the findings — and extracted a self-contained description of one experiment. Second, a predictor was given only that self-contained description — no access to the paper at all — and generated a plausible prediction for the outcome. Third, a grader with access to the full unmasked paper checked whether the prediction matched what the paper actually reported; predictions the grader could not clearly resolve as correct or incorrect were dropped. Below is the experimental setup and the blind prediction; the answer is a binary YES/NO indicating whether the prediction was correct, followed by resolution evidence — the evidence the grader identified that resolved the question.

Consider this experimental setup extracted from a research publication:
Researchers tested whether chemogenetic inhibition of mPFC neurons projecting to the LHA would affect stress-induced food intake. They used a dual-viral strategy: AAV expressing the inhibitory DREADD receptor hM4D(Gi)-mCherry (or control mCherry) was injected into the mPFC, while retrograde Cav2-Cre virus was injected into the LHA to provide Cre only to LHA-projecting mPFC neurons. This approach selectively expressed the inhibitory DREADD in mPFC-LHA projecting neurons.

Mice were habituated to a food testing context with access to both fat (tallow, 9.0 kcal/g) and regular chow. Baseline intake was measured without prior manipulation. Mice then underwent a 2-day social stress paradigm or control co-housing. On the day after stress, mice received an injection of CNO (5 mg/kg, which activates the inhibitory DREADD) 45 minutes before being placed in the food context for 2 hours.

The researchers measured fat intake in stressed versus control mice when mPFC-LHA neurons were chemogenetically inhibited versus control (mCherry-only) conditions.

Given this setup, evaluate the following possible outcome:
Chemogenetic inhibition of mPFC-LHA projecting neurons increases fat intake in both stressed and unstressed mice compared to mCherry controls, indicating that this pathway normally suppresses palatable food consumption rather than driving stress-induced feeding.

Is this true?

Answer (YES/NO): NO